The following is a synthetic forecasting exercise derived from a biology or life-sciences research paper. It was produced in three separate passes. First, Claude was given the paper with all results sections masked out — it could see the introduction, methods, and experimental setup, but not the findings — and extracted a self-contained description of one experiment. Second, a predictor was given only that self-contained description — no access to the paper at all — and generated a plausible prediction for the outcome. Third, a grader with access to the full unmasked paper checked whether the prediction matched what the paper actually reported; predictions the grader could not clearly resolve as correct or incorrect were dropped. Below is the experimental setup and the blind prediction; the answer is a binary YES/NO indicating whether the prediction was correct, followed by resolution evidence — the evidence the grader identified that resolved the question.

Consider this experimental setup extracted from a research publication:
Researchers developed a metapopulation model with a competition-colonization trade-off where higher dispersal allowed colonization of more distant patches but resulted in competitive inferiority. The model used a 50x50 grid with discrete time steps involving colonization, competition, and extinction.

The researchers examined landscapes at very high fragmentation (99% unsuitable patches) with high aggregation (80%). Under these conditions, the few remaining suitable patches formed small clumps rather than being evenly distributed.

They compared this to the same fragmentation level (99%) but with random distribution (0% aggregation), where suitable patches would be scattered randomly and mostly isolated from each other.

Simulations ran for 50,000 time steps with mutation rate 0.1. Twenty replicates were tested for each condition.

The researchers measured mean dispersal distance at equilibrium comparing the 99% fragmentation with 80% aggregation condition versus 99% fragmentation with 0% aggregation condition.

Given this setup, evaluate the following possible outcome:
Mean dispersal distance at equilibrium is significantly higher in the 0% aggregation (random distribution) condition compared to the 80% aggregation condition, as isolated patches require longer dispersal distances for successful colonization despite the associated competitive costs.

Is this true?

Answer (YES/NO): YES